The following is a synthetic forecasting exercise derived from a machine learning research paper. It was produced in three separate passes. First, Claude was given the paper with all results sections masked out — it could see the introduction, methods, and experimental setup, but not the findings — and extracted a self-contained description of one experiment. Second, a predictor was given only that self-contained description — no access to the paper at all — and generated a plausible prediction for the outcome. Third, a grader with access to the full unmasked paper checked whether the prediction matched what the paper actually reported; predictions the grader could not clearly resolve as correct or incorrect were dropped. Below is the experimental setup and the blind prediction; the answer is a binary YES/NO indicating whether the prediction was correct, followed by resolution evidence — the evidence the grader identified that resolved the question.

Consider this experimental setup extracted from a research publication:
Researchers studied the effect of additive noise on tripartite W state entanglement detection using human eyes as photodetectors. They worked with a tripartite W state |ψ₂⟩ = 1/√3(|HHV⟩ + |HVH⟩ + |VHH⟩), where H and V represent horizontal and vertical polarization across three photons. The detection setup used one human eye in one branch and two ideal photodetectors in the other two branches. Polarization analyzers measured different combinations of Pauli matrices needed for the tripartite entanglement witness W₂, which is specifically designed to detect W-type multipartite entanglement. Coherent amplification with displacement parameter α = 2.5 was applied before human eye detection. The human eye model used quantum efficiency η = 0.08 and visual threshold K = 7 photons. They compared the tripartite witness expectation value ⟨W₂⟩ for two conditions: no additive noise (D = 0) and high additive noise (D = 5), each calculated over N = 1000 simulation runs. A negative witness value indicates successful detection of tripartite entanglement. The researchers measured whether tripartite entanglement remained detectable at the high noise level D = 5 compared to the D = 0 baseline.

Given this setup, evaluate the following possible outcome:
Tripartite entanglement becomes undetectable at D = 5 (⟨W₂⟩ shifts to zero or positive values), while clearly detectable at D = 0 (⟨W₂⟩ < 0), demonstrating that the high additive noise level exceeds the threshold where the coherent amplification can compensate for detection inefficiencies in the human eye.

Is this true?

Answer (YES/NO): YES